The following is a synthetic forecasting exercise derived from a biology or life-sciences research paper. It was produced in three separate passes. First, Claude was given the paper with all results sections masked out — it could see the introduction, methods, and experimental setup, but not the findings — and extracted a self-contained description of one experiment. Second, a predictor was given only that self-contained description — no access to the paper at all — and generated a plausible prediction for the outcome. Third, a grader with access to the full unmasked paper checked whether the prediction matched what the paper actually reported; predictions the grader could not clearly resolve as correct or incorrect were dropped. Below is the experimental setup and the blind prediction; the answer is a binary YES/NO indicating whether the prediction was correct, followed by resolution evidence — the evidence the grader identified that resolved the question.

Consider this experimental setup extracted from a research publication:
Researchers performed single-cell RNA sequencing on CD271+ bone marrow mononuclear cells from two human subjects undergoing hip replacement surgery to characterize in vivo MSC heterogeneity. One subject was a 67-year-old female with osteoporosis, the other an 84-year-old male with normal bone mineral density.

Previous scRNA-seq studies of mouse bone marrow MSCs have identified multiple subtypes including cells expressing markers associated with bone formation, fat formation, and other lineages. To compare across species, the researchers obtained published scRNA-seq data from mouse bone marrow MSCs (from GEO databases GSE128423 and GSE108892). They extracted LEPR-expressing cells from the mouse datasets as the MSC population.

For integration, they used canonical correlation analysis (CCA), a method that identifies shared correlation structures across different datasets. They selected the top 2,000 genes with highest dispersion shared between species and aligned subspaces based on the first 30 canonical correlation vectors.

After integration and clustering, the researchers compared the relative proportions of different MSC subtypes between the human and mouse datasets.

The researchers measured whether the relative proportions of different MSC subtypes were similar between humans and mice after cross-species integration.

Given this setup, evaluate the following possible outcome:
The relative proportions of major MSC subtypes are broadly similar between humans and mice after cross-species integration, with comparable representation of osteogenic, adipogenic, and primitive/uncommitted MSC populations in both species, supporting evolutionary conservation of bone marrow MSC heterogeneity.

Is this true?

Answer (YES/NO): NO